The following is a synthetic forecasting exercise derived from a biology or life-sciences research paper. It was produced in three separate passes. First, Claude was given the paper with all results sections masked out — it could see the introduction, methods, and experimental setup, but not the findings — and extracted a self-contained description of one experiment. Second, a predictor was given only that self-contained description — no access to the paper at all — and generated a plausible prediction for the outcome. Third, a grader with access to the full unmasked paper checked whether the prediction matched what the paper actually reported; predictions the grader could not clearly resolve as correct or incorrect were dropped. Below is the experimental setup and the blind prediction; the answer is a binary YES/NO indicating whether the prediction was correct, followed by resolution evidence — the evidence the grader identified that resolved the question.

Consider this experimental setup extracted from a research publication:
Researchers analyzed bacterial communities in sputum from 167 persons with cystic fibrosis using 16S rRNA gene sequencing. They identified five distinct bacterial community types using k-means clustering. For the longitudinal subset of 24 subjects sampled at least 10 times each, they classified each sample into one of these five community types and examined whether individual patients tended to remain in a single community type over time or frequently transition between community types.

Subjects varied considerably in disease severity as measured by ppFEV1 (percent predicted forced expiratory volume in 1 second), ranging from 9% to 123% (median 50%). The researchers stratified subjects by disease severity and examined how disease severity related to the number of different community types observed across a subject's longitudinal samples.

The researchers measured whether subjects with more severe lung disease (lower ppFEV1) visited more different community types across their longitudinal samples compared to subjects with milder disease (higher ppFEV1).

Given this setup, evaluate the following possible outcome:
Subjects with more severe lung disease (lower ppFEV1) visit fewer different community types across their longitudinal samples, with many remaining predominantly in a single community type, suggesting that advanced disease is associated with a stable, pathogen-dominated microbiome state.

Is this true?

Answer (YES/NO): NO